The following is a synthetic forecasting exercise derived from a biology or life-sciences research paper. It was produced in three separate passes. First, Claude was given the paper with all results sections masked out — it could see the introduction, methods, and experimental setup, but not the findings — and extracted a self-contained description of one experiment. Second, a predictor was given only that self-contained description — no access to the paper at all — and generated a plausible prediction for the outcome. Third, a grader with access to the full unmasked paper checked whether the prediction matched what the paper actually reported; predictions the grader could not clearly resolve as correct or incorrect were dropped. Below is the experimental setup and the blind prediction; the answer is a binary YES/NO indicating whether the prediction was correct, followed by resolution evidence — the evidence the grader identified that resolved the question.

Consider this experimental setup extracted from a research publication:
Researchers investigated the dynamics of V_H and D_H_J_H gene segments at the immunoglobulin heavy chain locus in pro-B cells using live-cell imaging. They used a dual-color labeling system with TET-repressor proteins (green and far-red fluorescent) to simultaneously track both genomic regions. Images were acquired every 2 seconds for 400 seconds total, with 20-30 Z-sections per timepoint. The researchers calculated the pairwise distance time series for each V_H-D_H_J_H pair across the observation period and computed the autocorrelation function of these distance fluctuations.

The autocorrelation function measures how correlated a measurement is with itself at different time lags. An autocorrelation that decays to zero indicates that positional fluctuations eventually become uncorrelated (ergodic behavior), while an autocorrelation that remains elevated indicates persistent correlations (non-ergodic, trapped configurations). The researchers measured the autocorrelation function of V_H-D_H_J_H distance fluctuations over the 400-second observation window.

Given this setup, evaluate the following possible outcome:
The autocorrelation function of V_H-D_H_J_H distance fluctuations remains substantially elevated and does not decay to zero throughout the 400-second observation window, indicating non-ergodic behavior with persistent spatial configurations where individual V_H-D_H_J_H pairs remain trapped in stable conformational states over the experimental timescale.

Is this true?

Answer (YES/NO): YES